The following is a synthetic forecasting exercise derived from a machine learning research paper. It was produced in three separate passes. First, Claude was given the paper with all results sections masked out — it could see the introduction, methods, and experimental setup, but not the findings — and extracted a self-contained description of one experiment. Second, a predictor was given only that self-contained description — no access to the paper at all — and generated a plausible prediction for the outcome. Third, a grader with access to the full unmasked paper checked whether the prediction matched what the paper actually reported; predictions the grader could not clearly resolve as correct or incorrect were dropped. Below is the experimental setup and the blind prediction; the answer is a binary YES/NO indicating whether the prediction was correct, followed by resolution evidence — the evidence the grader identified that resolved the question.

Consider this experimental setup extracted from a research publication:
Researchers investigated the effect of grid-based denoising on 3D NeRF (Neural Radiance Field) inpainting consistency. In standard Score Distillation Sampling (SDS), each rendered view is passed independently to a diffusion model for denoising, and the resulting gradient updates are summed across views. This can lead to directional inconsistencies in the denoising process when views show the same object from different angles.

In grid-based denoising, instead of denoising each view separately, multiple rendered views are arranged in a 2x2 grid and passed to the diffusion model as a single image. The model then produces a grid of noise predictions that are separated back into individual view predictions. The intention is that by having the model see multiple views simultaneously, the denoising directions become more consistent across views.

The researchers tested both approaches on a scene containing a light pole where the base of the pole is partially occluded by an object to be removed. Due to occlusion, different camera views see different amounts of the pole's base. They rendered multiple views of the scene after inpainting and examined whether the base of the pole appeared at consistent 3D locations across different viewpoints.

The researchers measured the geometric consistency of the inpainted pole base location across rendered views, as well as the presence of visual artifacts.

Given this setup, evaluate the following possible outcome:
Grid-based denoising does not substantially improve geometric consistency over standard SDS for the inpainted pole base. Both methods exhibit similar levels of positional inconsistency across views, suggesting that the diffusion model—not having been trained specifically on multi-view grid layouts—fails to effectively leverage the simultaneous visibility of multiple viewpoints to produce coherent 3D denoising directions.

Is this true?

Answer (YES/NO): NO